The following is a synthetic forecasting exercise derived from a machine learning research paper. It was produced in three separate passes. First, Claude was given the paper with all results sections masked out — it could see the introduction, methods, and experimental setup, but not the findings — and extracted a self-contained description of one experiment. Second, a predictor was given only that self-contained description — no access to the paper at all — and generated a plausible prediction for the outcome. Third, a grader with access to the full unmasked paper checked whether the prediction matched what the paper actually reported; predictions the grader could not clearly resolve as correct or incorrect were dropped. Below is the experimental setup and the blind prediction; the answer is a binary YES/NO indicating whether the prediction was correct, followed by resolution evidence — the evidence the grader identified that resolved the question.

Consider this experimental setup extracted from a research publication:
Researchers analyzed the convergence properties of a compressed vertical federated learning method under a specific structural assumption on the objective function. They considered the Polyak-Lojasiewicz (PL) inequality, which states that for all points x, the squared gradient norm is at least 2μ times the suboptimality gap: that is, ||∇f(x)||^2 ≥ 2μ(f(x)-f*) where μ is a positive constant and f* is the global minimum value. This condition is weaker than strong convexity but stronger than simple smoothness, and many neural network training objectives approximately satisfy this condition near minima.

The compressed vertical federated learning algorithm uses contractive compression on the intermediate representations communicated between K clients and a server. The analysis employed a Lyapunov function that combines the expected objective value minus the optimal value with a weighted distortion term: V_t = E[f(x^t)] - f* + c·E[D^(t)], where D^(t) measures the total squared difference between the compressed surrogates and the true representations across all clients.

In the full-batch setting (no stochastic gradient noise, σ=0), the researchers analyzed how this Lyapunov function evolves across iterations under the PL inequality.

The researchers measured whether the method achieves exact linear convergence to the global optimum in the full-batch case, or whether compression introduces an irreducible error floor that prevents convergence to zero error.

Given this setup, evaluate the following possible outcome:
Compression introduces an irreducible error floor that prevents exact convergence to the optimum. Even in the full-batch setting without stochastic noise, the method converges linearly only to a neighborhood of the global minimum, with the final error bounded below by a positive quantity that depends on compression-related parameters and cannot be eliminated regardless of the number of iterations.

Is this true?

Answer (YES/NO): NO